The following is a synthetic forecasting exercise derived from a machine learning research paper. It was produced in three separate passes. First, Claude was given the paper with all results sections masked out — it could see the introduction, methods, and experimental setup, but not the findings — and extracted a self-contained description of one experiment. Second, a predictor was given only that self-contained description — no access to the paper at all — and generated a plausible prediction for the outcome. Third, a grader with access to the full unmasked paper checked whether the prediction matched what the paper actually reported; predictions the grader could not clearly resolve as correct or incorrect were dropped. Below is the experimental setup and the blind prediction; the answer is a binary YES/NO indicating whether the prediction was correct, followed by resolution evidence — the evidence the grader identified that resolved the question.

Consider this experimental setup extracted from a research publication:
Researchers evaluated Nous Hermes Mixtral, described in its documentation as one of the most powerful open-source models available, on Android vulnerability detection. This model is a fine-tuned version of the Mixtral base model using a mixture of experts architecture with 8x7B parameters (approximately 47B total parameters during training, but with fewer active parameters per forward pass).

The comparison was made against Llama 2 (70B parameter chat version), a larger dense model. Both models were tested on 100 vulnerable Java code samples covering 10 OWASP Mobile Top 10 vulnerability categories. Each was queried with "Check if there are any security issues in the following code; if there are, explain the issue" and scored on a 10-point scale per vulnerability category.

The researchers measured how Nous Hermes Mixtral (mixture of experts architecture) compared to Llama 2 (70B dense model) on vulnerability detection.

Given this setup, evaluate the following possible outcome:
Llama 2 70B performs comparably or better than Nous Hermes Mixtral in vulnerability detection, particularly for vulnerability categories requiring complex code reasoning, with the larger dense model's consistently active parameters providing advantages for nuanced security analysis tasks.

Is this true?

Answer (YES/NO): NO